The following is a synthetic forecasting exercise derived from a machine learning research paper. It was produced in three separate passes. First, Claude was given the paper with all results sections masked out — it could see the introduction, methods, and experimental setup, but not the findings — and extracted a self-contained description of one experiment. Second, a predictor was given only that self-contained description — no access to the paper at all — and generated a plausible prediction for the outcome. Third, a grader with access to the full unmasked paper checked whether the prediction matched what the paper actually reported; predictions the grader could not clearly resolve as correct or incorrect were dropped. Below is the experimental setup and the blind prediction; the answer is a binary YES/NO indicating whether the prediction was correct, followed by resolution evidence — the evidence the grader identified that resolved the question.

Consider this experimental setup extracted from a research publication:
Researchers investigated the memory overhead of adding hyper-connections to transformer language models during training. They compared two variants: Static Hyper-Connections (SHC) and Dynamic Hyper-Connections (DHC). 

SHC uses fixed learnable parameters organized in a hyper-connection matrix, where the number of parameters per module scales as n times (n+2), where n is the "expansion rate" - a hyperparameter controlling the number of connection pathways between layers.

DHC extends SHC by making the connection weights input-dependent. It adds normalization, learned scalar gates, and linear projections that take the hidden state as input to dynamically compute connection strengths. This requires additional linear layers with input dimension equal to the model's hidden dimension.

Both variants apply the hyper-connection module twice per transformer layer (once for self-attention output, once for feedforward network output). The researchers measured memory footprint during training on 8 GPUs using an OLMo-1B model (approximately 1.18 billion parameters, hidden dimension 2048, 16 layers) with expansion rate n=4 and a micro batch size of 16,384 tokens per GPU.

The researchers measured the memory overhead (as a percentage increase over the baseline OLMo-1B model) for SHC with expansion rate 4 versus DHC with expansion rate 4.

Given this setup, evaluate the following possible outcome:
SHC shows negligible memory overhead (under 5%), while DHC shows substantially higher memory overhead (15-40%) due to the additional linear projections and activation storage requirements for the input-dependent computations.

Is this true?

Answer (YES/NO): NO